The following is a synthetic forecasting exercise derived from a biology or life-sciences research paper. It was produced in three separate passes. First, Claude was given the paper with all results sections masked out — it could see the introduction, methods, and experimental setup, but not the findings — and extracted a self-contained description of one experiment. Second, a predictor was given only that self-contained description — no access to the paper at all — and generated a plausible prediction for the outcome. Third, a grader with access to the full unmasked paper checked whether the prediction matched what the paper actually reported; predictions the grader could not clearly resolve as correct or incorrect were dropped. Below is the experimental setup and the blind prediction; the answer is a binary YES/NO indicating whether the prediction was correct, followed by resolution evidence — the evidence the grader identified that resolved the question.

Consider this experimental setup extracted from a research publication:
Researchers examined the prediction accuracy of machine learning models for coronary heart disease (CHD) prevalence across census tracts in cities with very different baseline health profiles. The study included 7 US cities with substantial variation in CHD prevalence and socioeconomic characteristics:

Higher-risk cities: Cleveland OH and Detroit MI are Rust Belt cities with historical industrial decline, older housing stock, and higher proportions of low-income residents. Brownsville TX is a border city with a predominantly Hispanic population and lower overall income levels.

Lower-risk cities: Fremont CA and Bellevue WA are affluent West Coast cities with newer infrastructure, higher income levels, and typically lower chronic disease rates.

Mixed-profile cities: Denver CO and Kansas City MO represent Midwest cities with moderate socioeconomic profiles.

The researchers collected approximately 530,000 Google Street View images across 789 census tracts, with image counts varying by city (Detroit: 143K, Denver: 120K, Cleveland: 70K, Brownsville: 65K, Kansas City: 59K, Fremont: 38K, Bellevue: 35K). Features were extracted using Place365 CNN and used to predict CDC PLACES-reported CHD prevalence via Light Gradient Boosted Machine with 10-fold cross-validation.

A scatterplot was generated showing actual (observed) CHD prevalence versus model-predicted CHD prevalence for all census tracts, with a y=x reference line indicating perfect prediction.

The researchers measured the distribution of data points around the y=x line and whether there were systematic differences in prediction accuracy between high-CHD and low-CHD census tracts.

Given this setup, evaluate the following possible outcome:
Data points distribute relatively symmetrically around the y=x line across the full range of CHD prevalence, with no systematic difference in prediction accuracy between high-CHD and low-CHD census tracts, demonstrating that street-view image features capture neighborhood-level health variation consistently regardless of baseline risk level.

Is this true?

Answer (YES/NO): NO